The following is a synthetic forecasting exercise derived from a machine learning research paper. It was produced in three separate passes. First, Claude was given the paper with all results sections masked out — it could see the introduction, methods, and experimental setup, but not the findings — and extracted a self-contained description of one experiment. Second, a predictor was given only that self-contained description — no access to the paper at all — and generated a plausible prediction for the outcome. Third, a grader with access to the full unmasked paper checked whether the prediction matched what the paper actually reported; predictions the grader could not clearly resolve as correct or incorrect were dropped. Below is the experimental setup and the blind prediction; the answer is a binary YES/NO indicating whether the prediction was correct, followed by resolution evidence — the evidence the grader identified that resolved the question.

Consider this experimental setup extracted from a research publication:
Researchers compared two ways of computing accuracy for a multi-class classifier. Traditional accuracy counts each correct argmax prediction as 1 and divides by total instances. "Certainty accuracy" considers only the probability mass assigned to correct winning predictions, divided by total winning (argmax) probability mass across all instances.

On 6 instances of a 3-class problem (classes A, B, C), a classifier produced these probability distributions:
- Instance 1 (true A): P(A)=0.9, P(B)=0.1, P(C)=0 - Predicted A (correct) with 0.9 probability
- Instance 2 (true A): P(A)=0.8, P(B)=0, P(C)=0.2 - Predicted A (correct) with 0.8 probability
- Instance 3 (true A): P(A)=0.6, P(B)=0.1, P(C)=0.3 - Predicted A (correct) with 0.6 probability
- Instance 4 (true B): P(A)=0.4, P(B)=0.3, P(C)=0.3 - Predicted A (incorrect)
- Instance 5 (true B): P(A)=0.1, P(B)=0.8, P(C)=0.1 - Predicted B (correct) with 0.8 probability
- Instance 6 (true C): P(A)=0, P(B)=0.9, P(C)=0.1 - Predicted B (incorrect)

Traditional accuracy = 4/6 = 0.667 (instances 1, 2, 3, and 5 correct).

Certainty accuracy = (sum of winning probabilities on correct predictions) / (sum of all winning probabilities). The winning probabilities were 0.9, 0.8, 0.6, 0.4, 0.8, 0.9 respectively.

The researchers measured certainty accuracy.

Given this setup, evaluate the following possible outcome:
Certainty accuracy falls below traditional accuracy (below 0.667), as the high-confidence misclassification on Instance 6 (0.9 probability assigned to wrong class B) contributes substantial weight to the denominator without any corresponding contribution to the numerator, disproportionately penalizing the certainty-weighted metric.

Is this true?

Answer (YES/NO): NO